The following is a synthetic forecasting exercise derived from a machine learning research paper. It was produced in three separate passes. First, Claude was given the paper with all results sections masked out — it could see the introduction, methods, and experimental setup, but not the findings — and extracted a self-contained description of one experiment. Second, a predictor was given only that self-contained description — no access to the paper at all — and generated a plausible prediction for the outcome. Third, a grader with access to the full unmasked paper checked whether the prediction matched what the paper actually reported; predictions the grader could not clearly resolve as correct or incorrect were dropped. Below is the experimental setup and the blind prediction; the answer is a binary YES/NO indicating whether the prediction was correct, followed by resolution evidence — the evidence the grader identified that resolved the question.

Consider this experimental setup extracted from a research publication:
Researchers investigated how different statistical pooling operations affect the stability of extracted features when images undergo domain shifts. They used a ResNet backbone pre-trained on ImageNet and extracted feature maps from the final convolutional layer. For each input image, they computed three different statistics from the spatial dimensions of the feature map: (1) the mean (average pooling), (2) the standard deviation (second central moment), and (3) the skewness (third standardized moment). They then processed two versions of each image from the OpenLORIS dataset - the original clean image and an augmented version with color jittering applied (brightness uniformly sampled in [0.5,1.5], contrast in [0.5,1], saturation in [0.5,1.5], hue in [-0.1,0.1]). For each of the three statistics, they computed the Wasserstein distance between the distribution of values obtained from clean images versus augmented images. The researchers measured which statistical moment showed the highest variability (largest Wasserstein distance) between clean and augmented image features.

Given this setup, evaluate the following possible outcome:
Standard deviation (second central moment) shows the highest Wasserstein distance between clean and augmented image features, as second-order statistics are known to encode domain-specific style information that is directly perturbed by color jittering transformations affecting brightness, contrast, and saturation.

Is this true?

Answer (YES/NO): NO